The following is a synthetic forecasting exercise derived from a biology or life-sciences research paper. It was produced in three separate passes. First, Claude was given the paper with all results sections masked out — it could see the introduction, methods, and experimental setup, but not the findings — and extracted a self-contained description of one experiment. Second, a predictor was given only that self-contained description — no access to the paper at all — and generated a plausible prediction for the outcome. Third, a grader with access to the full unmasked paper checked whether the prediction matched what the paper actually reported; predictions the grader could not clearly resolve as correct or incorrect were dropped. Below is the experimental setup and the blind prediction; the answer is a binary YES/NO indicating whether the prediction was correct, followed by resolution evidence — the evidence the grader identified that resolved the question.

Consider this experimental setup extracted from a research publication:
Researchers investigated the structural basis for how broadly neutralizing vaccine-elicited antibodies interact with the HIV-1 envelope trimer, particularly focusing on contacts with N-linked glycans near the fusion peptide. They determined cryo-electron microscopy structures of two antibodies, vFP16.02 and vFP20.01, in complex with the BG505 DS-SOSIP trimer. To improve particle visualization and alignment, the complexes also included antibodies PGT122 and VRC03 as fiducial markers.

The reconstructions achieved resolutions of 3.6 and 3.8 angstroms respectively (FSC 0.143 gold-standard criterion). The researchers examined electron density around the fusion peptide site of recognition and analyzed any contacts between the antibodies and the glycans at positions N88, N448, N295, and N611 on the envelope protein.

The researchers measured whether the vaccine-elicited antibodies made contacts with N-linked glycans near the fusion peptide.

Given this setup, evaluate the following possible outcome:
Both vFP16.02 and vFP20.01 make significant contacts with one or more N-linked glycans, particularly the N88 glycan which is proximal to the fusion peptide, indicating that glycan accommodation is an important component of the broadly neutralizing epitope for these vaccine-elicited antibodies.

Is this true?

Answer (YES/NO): YES